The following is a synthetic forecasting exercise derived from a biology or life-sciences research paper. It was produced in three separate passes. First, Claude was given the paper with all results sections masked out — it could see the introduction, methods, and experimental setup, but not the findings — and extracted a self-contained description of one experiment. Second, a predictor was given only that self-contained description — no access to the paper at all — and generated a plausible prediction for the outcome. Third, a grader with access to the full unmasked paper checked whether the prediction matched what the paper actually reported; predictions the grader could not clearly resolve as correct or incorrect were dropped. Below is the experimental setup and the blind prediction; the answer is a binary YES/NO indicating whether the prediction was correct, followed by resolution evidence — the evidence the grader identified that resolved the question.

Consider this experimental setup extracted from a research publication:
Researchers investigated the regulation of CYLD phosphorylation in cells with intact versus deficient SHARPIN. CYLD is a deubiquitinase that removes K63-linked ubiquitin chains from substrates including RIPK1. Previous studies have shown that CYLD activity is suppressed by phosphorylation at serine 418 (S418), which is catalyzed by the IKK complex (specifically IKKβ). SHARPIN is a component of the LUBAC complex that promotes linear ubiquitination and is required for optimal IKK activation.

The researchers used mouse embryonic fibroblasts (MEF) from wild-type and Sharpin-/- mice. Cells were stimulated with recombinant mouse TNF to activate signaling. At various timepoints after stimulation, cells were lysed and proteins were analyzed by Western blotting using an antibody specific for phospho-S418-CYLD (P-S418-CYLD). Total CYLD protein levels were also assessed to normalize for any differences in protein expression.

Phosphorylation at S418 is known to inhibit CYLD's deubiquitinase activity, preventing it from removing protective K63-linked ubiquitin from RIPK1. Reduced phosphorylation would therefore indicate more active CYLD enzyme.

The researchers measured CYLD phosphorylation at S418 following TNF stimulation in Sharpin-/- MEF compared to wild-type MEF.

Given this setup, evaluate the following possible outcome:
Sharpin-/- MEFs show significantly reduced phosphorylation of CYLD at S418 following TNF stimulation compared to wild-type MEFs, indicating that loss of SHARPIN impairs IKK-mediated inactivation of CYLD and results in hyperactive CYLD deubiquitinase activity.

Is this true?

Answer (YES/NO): YES